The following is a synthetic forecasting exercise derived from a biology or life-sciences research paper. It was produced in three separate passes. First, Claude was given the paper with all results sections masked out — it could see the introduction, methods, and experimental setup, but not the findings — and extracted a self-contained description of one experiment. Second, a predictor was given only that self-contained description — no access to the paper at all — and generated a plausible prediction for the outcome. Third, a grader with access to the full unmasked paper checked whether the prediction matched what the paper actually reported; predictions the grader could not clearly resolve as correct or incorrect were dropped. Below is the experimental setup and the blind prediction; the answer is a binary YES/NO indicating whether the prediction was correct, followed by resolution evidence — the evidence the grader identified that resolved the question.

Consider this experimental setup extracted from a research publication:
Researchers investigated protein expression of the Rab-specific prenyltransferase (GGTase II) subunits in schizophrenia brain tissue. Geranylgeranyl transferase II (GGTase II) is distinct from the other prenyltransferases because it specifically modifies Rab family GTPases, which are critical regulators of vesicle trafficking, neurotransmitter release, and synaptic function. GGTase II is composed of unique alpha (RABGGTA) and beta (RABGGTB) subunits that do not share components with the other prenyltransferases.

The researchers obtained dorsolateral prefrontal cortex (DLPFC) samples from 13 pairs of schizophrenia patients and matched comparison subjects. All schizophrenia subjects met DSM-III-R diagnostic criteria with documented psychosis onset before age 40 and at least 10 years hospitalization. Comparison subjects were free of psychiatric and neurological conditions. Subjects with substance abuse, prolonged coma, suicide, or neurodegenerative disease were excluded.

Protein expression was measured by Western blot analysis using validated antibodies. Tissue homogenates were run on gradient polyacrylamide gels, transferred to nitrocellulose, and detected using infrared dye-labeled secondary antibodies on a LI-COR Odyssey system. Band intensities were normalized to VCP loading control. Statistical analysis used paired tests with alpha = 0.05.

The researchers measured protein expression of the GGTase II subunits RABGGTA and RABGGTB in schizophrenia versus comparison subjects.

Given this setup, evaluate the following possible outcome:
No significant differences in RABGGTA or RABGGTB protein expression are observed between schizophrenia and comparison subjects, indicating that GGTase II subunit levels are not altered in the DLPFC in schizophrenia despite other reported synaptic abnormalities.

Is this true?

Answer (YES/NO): NO